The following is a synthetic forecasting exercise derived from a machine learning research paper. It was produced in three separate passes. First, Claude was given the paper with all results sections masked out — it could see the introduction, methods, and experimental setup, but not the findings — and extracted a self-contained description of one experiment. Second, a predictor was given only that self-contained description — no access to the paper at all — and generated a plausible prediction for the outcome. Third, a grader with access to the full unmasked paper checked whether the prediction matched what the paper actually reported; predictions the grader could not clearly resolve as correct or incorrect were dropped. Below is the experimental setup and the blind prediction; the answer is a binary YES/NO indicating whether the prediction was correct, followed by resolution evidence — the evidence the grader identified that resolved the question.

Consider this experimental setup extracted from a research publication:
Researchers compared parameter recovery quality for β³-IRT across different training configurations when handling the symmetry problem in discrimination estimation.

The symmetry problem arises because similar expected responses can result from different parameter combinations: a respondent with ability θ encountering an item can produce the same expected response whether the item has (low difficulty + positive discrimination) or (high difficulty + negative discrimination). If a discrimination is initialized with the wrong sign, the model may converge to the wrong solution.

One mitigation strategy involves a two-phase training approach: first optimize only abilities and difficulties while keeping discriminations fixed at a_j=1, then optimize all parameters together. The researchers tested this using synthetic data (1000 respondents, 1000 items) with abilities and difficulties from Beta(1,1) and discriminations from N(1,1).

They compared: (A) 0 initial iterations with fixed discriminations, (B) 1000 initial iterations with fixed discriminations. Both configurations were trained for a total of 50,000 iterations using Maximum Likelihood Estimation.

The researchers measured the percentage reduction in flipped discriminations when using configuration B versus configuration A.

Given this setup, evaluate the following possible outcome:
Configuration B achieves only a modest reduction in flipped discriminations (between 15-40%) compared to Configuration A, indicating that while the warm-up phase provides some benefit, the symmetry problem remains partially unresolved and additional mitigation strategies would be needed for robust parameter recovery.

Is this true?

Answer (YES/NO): NO